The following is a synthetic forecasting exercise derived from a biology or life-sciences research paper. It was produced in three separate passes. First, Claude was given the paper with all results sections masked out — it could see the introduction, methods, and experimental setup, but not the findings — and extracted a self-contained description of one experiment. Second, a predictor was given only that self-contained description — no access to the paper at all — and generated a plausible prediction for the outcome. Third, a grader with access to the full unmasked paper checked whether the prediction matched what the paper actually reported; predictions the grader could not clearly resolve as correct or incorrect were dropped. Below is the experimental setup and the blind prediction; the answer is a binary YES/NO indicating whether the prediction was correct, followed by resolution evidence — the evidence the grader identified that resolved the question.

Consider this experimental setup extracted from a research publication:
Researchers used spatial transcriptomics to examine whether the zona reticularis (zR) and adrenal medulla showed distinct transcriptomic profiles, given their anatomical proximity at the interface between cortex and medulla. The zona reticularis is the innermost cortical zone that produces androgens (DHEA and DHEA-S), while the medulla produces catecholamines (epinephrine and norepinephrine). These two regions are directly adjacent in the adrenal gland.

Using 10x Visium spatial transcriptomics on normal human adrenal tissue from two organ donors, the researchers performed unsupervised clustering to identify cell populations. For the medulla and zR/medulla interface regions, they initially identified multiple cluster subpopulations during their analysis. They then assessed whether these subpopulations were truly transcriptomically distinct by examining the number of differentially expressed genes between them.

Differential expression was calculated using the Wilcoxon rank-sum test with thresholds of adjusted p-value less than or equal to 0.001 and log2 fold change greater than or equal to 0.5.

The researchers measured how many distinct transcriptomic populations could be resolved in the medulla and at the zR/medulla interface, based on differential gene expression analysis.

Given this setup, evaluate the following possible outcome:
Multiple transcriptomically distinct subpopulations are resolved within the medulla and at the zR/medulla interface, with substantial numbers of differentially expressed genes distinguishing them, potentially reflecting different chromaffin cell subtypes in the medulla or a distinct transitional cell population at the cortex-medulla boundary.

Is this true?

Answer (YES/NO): NO